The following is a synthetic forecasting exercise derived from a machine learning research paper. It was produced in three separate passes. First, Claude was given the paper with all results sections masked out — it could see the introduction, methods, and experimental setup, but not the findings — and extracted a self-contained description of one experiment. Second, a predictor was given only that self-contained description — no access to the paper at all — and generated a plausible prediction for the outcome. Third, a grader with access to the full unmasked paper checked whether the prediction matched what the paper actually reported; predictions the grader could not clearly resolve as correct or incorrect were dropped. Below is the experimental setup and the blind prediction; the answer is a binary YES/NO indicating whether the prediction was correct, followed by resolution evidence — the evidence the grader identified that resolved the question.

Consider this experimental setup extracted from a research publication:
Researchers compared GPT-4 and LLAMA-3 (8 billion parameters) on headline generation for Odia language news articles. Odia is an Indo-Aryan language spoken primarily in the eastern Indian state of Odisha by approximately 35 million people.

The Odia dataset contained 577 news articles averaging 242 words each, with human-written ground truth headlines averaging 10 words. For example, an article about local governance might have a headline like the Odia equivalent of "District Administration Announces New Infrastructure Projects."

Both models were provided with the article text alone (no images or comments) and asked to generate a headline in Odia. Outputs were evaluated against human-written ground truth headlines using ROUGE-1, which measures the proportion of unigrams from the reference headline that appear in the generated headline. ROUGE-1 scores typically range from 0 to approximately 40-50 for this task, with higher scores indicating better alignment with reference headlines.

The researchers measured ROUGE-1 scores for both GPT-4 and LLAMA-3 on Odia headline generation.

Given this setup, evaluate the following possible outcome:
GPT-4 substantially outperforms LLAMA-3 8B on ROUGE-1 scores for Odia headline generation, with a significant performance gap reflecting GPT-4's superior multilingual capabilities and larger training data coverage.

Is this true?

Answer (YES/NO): YES